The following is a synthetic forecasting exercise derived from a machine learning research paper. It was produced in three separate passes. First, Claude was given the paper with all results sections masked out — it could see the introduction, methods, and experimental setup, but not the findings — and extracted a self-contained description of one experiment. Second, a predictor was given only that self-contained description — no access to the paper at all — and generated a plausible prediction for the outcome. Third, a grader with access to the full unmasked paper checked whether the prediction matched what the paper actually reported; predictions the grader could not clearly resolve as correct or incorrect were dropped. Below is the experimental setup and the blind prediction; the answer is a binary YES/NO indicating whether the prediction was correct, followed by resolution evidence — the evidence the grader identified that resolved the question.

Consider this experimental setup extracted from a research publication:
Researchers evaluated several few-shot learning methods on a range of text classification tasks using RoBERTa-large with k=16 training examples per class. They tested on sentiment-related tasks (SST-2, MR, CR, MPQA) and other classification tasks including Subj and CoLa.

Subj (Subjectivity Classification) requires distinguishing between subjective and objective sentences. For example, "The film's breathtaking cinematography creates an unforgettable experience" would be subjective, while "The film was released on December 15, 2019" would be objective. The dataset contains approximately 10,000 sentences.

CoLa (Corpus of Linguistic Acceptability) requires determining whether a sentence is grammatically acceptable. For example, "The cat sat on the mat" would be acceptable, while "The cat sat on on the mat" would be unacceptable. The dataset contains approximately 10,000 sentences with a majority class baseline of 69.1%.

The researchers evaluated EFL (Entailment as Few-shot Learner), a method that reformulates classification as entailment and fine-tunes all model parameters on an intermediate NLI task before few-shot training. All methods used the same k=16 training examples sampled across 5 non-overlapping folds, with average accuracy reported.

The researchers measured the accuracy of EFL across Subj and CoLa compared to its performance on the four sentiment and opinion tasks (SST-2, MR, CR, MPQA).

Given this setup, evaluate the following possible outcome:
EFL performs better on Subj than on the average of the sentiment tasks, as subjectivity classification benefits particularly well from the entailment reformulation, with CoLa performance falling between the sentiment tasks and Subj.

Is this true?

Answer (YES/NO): NO